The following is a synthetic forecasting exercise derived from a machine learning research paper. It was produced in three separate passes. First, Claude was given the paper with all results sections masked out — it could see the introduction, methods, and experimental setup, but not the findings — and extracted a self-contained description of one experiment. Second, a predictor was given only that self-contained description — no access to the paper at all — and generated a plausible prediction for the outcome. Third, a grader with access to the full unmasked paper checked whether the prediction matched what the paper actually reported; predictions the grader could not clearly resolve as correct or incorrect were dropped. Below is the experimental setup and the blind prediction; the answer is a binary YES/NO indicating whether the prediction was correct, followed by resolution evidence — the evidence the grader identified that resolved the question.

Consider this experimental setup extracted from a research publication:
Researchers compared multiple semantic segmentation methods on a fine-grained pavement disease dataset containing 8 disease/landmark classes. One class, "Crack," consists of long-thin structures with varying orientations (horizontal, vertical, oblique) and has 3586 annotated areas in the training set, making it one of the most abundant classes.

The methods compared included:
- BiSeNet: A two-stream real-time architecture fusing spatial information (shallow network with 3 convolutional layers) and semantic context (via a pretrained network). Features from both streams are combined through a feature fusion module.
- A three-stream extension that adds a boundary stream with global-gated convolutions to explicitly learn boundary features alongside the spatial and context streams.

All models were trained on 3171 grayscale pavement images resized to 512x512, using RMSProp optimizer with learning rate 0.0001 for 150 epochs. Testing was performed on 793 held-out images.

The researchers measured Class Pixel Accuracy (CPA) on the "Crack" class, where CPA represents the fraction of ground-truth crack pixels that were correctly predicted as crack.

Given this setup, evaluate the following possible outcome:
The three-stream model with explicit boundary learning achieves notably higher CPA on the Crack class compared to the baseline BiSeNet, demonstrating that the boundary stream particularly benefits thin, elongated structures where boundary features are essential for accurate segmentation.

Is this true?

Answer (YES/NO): NO